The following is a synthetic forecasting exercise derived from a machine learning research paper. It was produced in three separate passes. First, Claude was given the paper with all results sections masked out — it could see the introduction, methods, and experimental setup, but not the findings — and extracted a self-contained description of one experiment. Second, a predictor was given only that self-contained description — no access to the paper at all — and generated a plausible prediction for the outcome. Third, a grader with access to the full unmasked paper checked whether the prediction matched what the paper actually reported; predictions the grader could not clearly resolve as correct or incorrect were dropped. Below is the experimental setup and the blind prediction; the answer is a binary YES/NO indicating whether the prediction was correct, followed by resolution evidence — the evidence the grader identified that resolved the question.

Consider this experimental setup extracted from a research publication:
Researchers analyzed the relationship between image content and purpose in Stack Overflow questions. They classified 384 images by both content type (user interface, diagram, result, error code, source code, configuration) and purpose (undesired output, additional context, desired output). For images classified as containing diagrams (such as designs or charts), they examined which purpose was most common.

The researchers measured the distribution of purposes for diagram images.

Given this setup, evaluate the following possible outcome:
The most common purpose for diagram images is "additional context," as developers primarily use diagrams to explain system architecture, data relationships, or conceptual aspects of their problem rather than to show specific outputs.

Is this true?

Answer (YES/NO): YES